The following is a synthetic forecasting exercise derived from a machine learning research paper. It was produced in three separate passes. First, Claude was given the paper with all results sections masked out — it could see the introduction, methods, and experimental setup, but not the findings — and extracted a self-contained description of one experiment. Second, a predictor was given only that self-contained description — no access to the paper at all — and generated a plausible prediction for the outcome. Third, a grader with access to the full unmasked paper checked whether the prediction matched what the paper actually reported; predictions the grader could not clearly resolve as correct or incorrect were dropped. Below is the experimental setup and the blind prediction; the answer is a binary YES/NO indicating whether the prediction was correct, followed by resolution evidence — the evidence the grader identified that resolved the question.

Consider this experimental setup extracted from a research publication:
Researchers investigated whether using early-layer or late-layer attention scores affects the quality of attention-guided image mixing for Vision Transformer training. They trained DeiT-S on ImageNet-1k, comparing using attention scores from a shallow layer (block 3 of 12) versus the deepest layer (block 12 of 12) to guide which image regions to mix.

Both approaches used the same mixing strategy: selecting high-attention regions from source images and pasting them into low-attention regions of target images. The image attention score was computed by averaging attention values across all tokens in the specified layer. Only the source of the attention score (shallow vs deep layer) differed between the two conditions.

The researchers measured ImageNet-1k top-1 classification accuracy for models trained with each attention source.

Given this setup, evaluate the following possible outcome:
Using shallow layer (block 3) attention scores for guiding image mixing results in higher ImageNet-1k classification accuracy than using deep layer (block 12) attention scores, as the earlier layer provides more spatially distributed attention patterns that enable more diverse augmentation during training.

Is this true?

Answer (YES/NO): NO